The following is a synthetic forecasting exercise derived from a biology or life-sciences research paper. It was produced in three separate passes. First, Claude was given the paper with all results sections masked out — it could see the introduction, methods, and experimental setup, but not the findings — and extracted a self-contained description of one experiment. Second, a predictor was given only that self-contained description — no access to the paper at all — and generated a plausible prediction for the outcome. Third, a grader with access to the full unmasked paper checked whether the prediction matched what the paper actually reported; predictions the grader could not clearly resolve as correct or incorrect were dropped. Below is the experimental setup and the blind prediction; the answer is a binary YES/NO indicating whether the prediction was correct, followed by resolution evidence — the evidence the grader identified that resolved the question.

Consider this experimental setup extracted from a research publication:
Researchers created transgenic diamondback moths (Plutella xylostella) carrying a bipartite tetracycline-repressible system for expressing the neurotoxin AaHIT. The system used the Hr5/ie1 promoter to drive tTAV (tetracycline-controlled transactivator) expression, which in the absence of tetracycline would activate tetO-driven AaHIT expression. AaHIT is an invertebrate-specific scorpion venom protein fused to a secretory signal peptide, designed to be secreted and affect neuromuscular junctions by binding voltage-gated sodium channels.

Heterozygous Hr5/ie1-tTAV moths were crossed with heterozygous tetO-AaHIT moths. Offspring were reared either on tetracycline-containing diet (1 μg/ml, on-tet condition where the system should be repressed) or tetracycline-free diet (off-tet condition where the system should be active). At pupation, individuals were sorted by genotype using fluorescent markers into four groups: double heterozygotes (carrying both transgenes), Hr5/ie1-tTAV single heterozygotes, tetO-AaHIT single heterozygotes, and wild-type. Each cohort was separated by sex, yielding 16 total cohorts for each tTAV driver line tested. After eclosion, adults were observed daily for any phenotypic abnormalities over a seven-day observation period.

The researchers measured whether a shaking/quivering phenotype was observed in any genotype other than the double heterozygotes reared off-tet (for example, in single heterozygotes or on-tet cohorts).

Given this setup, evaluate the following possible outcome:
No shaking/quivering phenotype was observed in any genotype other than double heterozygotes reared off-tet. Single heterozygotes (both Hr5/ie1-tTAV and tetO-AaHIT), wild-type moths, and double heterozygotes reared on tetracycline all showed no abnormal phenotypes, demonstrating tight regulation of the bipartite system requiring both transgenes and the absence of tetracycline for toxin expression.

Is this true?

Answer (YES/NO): YES